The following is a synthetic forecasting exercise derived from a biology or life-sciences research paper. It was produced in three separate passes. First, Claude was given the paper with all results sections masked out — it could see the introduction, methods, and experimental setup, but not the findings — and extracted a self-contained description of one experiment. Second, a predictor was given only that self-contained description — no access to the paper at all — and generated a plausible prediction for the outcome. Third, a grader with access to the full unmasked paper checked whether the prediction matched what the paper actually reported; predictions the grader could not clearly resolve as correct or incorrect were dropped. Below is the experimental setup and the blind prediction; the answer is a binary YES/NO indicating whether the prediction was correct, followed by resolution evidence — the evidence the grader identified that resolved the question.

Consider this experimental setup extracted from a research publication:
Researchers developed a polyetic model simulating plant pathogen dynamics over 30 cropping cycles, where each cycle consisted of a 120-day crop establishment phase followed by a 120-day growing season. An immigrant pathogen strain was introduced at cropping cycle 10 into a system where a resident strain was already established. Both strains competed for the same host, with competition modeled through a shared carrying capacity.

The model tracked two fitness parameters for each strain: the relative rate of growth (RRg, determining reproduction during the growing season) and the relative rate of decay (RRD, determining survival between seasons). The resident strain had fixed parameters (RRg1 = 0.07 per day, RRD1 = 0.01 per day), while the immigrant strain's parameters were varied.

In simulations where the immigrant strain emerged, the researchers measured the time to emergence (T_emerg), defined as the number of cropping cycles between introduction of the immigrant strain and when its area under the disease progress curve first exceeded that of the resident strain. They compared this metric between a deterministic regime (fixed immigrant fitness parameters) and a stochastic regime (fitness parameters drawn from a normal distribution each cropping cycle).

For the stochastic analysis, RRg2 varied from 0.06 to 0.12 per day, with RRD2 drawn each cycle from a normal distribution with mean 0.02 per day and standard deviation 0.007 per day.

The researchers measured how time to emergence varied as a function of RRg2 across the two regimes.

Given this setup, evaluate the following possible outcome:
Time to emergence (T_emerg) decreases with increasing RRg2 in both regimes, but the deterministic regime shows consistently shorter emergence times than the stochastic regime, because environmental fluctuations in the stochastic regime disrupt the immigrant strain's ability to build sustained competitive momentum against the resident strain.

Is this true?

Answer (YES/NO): NO